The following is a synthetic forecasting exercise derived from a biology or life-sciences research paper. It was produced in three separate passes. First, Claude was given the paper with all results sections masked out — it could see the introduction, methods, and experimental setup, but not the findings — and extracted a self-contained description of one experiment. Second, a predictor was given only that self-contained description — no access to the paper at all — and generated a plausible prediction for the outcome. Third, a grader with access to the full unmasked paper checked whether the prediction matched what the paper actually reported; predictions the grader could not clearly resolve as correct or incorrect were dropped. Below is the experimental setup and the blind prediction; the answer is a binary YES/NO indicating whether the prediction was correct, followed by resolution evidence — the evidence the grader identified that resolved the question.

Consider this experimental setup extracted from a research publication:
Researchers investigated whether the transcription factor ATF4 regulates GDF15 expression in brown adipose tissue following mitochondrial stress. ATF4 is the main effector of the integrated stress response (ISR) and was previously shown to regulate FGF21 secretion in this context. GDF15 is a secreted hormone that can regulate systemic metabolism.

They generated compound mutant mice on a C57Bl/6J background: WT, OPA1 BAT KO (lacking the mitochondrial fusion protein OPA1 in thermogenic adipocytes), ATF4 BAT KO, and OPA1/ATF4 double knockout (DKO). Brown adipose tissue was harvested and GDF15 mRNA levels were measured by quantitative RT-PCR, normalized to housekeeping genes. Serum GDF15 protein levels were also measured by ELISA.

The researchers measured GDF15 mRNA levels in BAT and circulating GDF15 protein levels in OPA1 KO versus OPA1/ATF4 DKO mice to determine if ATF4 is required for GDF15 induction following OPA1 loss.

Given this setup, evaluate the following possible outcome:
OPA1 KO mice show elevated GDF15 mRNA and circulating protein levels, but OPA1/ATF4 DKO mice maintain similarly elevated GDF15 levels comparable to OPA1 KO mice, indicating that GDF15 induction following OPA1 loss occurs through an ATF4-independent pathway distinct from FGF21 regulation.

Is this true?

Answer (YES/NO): NO